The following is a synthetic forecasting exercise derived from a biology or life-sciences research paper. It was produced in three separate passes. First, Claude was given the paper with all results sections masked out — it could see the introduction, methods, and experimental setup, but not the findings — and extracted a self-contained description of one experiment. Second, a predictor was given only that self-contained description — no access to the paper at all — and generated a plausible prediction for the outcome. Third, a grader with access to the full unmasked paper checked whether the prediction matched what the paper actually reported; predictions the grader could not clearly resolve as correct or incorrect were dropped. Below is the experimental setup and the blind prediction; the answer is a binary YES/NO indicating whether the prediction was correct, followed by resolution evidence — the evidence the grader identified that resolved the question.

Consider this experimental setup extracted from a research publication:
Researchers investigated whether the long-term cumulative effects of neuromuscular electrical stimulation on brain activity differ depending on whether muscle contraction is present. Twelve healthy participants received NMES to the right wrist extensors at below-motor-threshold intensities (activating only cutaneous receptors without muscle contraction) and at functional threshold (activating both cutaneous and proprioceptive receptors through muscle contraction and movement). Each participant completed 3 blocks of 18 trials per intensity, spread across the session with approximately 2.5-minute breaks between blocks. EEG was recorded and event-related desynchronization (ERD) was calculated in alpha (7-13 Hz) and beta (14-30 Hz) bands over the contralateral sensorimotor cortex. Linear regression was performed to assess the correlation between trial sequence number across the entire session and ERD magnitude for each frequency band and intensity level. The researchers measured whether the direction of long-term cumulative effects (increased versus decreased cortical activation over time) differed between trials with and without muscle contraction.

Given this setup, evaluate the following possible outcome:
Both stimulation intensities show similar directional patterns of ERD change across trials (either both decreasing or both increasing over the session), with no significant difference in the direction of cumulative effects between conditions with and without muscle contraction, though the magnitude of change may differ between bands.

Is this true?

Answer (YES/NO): NO